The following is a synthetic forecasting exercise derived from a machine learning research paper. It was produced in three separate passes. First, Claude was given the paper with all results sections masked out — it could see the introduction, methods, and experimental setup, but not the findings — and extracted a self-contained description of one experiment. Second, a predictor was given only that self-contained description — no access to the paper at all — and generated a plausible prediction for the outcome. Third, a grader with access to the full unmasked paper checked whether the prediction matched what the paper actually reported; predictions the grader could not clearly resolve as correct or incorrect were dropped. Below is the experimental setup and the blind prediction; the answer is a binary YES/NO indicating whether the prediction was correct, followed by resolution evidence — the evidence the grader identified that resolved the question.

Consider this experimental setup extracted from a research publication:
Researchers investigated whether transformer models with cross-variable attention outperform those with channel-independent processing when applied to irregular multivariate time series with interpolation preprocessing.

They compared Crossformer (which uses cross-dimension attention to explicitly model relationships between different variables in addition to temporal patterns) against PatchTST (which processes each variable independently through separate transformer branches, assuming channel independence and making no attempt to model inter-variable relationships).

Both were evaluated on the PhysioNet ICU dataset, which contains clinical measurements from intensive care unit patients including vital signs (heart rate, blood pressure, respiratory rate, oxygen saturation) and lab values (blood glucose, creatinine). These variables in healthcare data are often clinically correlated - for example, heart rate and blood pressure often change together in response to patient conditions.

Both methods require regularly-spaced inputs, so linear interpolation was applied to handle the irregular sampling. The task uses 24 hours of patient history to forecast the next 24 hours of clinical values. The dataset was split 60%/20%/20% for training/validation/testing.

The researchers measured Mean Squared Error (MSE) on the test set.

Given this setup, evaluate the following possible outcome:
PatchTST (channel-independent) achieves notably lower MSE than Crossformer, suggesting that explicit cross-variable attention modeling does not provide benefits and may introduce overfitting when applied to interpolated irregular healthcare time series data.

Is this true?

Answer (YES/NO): NO